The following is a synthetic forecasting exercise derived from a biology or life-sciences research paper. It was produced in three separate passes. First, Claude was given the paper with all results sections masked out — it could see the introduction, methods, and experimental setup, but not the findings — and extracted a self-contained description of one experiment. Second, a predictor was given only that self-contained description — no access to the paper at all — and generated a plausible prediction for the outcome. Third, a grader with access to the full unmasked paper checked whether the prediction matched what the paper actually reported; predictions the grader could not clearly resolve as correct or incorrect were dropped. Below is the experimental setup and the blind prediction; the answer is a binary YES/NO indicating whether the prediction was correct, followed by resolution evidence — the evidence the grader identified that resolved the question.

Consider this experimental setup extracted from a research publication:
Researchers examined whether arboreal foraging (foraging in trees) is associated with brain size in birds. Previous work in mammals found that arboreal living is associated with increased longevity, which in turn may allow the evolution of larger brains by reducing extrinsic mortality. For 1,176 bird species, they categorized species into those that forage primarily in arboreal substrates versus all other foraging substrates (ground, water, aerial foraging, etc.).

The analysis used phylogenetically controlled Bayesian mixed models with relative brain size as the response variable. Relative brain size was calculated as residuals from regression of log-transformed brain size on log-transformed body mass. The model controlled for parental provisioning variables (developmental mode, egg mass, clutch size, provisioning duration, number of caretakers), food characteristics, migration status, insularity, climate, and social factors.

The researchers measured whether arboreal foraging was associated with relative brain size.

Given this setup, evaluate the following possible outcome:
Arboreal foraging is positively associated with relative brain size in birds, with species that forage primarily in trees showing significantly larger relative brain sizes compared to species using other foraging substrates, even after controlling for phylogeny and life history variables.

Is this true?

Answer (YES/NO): YES